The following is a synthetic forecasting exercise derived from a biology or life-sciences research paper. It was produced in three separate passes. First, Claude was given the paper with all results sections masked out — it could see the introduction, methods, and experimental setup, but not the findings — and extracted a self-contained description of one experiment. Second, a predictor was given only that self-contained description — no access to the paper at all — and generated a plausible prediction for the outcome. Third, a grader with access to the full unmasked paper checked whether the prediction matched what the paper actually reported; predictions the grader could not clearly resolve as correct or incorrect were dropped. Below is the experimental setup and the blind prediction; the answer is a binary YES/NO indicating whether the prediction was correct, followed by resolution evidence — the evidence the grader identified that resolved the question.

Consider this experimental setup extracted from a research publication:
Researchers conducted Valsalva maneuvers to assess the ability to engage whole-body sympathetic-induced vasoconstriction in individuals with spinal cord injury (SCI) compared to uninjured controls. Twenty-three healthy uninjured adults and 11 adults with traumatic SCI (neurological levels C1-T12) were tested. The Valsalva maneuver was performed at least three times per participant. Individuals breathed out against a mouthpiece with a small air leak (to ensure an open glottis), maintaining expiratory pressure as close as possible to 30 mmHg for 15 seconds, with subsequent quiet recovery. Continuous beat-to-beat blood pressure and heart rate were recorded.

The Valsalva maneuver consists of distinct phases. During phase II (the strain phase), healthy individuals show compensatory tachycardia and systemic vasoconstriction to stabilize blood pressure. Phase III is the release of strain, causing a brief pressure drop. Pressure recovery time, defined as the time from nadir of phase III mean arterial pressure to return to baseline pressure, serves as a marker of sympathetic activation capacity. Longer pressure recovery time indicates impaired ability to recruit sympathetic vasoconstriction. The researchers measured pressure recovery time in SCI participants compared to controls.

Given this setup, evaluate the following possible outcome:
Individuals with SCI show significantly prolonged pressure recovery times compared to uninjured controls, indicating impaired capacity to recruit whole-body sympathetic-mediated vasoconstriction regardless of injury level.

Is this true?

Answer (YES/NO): NO